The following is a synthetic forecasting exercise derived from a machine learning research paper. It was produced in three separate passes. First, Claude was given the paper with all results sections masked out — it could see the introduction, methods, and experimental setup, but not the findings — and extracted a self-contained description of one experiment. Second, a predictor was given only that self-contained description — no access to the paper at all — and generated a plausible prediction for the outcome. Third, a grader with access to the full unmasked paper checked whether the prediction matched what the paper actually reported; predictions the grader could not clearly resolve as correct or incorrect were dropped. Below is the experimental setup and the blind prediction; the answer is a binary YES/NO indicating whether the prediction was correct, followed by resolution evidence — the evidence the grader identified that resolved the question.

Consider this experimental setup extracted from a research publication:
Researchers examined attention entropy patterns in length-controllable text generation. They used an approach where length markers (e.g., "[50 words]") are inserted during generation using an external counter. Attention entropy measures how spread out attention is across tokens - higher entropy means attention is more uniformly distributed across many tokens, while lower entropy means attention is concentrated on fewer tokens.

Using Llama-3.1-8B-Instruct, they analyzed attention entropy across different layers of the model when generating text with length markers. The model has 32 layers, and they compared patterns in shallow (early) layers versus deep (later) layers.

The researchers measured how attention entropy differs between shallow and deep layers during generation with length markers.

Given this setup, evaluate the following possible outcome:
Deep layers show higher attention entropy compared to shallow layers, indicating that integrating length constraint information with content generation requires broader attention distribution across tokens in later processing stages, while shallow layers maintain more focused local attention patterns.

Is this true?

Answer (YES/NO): NO